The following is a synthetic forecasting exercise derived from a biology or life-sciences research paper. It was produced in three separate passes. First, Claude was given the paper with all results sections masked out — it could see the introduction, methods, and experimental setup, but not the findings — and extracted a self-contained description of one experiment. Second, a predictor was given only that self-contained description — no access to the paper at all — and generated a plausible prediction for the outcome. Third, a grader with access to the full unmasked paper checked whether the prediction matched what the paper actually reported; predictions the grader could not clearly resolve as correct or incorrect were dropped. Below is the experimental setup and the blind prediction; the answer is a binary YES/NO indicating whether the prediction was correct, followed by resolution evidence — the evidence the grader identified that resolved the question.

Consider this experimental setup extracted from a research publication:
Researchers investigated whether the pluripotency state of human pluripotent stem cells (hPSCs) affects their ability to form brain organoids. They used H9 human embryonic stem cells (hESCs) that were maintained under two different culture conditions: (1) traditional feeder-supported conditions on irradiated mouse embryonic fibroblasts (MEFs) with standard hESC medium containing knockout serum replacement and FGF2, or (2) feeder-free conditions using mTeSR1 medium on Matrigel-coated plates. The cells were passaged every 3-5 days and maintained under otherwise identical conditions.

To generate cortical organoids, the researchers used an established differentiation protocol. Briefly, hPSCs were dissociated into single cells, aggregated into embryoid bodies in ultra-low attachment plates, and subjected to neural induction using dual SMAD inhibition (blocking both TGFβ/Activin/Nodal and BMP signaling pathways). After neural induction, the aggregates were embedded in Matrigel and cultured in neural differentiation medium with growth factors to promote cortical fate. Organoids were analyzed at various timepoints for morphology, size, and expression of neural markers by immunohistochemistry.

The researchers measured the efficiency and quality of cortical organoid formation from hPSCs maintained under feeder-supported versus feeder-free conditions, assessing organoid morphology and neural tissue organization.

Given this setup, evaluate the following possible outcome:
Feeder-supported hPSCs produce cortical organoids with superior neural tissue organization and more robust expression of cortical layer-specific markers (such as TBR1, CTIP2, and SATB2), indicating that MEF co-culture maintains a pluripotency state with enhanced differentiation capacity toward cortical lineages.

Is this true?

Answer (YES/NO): NO